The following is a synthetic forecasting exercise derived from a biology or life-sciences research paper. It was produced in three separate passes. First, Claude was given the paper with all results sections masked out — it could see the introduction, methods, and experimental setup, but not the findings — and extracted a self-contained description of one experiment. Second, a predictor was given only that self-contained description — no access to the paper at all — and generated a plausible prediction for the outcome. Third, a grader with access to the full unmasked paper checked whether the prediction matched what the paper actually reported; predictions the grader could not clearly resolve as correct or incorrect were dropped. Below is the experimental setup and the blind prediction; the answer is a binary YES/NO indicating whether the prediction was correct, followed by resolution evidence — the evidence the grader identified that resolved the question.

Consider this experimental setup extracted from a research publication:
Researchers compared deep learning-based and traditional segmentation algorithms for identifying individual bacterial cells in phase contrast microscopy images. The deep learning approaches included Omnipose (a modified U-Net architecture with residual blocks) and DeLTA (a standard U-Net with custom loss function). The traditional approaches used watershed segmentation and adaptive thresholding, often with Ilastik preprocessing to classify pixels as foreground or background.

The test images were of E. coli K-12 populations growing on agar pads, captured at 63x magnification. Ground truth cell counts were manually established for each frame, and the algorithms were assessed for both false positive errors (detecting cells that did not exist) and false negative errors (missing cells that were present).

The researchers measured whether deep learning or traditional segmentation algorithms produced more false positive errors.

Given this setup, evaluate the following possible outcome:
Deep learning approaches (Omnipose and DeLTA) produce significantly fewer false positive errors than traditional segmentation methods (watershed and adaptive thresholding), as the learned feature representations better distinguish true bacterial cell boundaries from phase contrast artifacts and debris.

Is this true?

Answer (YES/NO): NO